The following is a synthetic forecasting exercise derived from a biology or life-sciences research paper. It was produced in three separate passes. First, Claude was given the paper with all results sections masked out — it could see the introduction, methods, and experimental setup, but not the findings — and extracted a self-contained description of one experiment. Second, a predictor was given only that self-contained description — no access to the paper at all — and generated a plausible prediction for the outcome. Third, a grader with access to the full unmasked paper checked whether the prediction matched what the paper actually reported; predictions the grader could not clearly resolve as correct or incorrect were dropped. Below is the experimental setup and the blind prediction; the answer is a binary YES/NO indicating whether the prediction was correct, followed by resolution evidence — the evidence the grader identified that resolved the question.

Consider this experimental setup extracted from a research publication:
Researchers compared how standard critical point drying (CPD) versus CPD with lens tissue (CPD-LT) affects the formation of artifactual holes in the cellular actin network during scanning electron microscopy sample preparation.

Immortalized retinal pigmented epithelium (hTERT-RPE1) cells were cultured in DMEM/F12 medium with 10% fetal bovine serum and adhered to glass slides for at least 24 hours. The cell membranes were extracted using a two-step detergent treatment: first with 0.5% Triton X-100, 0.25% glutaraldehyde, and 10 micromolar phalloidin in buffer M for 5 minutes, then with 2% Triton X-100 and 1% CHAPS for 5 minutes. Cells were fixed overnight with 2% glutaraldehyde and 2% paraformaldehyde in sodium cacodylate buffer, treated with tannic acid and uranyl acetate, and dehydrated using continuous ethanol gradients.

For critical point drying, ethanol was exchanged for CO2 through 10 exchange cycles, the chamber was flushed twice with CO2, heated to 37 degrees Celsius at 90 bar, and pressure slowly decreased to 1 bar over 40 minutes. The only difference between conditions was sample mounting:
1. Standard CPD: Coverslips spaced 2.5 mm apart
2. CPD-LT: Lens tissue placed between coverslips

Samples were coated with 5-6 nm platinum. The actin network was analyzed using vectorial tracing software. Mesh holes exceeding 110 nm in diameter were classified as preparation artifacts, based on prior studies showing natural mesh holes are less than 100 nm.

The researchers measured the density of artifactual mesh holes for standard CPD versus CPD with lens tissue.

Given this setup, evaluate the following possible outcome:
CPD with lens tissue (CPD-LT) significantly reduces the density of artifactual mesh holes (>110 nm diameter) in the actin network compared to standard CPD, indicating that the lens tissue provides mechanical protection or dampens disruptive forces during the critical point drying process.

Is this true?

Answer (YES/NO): YES